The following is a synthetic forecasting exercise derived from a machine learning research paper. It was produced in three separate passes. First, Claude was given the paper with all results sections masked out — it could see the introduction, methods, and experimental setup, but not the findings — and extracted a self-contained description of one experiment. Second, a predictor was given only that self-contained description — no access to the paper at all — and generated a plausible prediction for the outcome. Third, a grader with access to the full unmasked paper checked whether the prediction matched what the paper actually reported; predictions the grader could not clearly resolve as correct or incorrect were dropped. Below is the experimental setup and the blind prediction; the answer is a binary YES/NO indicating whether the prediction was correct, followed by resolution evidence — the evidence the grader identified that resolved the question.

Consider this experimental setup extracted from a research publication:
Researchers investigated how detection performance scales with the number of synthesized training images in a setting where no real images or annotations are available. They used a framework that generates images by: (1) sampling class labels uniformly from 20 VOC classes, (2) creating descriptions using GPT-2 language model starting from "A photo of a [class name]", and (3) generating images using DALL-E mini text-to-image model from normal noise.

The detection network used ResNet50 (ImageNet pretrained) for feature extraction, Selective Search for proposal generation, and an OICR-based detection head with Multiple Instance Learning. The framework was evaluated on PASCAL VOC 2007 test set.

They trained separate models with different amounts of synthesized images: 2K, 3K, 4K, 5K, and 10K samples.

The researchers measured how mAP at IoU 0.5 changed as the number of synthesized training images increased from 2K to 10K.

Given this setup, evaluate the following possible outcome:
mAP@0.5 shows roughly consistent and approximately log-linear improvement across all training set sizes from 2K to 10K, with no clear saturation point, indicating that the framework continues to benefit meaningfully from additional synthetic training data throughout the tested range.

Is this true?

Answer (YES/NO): YES